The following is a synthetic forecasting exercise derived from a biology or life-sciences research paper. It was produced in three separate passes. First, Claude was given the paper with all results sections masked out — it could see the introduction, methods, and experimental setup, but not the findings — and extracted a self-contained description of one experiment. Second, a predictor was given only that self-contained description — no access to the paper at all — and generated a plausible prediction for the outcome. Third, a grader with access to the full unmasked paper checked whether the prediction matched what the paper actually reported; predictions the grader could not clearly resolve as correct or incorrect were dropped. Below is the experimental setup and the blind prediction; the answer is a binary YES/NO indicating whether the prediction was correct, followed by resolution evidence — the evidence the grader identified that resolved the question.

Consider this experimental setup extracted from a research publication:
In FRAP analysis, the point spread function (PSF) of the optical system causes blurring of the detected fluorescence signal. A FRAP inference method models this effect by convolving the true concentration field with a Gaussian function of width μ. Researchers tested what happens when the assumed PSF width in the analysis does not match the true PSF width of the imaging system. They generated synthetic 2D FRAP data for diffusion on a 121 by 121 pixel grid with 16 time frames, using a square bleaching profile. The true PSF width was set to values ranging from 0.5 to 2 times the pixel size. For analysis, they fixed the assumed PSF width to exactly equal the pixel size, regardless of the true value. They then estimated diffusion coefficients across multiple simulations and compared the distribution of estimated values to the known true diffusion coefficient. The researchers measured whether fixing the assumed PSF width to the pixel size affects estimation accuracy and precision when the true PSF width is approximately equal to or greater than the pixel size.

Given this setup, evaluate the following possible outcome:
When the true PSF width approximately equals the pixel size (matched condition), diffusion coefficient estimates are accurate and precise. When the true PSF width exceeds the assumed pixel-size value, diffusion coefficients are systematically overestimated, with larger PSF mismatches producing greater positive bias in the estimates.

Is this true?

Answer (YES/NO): NO